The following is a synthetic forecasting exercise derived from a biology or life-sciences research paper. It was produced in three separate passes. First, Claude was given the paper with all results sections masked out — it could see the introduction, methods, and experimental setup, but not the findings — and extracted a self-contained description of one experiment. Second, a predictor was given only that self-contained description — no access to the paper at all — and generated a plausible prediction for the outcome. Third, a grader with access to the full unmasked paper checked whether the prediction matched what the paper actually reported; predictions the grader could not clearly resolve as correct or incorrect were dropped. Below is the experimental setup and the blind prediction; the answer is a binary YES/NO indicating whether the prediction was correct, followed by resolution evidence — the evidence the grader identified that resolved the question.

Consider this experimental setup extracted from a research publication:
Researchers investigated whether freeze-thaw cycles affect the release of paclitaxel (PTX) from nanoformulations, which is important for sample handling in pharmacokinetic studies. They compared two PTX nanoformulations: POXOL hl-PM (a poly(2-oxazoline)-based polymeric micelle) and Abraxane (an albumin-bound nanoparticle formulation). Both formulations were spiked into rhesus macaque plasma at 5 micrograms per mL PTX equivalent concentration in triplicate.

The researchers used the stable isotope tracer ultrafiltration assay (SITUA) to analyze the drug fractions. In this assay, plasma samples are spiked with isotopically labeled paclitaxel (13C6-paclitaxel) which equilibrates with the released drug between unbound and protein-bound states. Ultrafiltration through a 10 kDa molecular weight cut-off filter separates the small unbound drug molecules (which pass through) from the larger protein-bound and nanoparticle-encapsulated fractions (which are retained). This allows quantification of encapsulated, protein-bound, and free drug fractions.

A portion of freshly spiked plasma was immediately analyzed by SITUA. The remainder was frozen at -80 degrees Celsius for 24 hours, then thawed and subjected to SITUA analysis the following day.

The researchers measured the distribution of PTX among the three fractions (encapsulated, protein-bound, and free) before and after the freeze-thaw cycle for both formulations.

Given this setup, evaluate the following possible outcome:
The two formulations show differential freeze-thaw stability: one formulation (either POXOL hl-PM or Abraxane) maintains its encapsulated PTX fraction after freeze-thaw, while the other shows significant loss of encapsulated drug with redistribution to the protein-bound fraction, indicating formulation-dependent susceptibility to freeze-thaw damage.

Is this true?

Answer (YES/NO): NO